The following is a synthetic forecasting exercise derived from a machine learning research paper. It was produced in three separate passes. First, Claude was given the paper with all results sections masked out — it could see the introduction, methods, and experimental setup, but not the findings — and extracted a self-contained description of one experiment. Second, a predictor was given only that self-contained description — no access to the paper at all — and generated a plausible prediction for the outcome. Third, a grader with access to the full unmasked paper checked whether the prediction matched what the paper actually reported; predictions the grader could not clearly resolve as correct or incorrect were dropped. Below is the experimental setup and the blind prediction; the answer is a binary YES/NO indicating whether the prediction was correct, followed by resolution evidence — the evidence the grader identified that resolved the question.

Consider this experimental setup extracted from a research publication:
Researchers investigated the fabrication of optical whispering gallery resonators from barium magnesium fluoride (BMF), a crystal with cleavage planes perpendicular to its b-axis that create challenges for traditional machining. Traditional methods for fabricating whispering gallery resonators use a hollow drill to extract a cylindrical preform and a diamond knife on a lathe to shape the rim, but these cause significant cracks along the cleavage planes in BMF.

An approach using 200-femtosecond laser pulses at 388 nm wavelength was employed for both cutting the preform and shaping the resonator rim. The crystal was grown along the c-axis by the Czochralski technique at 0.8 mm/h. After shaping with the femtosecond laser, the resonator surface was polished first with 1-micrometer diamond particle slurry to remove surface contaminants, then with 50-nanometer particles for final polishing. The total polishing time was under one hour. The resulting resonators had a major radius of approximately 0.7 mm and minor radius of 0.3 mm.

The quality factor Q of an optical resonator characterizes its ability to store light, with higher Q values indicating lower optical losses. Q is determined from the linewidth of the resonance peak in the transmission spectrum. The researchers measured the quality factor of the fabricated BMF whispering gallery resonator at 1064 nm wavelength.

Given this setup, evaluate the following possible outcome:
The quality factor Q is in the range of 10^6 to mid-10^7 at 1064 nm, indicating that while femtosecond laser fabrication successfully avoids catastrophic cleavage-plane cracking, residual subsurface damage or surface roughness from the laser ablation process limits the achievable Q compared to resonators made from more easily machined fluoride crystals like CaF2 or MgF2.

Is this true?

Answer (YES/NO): NO